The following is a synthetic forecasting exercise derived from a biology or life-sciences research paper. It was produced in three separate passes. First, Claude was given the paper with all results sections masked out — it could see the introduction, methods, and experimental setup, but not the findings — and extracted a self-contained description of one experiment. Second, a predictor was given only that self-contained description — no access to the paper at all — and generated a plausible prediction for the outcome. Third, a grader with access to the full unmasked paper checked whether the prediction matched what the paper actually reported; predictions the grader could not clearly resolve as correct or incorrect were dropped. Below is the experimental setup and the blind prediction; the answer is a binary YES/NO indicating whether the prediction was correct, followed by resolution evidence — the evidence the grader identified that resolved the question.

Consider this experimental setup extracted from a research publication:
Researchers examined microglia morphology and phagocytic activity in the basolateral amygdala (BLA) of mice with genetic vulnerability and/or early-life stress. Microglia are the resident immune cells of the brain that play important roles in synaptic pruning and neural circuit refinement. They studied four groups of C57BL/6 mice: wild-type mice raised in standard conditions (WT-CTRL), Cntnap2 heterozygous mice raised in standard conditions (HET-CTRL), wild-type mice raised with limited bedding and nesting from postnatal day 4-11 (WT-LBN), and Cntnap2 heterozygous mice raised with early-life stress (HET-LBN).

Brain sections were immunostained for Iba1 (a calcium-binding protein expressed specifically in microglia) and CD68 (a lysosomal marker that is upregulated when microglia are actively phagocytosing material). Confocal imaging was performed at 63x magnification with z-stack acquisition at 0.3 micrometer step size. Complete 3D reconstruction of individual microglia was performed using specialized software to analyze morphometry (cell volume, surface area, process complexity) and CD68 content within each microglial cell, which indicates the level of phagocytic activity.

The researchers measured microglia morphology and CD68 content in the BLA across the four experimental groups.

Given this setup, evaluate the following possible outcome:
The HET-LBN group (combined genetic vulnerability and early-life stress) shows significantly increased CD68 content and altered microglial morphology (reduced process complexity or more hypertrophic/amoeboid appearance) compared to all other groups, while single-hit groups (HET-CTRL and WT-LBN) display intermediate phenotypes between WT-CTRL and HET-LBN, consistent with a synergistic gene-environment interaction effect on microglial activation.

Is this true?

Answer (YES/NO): NO